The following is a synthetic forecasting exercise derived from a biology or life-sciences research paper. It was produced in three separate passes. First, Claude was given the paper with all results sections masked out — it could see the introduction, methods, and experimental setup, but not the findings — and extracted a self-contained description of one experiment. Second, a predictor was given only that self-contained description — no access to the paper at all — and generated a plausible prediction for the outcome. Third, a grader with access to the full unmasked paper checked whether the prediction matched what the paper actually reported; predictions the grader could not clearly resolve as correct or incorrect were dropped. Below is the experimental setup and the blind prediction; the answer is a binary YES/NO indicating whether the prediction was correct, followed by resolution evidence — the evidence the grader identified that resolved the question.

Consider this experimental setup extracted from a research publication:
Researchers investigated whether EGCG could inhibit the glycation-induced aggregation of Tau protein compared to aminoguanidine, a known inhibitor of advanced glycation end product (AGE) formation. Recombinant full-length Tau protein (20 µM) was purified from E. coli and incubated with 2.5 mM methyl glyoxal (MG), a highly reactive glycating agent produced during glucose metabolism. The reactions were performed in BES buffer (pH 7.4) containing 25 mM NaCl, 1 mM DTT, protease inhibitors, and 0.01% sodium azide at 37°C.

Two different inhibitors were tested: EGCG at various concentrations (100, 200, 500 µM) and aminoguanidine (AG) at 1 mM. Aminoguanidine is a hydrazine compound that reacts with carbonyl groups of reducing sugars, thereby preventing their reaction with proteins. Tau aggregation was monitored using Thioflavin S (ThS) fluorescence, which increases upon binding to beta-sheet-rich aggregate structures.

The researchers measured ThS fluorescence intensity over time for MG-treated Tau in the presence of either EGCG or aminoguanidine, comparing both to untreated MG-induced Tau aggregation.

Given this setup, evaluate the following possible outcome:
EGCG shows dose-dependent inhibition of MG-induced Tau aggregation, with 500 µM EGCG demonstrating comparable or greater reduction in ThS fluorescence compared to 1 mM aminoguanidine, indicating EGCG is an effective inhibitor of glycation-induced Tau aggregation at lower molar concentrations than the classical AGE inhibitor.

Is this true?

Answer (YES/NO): YES